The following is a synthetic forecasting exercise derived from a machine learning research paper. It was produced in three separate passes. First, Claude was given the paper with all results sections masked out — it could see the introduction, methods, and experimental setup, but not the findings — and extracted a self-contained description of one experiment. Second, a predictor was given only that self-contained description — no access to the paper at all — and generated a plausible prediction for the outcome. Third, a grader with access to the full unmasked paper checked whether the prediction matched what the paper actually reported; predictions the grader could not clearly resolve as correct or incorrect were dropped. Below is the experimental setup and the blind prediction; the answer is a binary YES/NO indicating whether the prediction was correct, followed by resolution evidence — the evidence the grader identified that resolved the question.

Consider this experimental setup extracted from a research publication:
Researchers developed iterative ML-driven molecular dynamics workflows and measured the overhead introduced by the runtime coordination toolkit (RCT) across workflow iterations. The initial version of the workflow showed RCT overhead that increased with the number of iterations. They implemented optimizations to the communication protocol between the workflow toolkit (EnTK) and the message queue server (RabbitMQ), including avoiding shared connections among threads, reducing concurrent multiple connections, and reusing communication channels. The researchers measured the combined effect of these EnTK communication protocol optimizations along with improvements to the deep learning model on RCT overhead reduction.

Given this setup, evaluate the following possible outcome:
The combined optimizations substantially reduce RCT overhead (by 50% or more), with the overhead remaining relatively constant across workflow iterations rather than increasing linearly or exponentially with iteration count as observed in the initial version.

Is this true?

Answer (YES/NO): NO